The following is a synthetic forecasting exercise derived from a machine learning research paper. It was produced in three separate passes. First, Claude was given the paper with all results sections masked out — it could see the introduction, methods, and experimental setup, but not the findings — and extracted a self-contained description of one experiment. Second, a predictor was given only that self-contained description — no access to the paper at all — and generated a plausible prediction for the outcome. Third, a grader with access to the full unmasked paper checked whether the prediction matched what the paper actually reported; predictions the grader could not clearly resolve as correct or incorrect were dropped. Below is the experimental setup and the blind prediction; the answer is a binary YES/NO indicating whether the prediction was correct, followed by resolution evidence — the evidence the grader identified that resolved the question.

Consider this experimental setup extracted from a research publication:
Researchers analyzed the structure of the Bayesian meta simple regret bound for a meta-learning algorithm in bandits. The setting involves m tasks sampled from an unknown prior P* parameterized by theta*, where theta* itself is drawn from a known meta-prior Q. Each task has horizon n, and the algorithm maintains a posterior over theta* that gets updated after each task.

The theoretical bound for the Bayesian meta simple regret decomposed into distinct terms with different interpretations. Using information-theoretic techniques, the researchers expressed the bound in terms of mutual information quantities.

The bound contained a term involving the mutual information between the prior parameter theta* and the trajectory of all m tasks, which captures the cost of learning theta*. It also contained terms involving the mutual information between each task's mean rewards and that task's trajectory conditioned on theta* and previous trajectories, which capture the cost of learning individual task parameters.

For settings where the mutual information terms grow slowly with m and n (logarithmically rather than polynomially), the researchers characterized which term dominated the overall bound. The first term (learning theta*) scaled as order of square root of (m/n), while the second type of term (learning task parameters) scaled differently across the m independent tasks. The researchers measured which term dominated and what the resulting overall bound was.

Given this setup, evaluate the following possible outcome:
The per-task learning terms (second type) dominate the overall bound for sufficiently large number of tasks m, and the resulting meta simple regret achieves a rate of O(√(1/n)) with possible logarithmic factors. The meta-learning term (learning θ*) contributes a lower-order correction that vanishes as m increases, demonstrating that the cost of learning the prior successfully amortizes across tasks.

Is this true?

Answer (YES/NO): NO